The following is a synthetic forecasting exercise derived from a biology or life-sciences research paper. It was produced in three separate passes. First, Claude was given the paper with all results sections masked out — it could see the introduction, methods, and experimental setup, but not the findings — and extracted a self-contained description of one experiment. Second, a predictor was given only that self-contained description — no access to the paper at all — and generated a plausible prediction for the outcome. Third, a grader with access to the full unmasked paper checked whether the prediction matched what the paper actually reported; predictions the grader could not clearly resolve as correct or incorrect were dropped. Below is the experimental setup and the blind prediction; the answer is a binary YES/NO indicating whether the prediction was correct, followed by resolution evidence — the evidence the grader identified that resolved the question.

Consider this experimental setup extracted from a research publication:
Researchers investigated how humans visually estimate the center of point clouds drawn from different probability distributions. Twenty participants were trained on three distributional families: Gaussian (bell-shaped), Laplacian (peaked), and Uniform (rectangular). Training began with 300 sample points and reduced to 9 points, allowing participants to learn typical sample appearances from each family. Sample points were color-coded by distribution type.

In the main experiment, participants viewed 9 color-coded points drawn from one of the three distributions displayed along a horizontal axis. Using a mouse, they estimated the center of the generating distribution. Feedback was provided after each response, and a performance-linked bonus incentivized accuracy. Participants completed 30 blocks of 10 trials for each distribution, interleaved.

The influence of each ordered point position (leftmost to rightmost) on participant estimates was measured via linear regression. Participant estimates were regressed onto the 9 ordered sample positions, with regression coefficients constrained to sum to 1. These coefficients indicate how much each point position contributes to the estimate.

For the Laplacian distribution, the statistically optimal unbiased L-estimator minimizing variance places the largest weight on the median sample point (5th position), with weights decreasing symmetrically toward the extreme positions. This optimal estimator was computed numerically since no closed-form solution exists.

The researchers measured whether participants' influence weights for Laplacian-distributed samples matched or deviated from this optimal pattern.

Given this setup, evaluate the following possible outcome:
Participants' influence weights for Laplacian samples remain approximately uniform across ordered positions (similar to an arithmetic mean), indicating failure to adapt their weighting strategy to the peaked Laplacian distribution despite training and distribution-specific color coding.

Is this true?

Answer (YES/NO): NO